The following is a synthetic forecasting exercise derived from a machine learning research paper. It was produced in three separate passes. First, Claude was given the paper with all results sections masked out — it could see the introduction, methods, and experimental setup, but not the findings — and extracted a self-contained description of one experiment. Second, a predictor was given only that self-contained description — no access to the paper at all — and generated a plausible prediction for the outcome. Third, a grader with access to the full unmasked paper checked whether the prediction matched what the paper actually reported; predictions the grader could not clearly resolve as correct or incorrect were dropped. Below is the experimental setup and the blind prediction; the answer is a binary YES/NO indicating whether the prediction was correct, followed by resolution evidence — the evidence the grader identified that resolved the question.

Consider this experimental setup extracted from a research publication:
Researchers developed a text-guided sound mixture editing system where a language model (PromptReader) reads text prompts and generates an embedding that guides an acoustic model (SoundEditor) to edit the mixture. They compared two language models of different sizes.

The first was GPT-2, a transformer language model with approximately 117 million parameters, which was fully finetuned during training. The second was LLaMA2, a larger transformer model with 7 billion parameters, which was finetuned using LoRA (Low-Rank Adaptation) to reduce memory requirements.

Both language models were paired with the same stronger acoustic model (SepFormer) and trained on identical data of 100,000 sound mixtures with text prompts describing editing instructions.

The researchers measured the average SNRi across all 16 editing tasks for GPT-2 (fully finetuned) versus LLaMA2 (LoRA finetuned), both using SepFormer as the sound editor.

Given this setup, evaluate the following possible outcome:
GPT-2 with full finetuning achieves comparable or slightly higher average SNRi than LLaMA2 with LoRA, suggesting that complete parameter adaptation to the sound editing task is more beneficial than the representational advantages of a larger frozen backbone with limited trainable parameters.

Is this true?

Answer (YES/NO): NO